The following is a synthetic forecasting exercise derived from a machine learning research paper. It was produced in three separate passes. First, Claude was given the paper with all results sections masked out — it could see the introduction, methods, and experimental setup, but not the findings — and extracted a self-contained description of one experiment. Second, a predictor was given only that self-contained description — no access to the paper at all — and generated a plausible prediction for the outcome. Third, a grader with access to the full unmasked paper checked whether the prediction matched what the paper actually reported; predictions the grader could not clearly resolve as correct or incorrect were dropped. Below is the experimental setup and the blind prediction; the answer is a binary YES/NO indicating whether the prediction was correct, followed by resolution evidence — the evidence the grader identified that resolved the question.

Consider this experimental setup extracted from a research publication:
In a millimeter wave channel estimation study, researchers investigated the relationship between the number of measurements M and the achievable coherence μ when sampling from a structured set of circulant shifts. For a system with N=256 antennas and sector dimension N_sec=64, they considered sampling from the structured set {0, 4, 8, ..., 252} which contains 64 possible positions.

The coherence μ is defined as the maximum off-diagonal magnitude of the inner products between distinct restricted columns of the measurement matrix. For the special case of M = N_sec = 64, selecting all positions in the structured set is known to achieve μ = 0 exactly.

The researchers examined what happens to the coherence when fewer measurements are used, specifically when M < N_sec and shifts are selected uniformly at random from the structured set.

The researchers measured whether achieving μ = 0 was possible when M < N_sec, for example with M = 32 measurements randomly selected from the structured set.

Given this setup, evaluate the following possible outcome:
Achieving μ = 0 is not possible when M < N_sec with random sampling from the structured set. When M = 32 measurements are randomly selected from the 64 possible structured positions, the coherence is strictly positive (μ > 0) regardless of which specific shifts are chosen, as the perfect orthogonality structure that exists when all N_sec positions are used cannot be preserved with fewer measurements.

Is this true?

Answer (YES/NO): YES